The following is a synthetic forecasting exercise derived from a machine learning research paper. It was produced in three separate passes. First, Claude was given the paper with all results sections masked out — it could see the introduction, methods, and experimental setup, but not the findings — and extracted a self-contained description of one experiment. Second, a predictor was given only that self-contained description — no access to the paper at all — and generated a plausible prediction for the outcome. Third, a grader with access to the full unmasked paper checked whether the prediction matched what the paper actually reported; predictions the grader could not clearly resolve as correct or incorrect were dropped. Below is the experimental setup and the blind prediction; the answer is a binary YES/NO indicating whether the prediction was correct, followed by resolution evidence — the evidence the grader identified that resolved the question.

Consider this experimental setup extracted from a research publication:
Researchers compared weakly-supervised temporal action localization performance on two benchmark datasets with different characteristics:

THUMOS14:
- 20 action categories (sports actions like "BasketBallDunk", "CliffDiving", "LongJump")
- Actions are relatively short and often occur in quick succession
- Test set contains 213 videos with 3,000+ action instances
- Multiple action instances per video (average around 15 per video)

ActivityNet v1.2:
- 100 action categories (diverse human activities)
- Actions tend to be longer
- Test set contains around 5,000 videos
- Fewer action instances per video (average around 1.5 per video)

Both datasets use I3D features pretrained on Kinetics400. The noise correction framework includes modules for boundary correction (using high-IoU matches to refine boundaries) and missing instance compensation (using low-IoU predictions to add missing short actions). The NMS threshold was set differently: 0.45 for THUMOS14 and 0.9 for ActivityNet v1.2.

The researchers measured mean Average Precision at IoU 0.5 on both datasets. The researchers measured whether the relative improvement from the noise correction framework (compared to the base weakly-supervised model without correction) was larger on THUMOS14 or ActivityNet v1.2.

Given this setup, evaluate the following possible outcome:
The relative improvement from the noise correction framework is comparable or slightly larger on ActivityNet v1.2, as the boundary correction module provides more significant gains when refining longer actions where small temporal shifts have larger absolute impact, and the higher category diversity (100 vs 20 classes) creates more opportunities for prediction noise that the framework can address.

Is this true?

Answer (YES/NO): YES